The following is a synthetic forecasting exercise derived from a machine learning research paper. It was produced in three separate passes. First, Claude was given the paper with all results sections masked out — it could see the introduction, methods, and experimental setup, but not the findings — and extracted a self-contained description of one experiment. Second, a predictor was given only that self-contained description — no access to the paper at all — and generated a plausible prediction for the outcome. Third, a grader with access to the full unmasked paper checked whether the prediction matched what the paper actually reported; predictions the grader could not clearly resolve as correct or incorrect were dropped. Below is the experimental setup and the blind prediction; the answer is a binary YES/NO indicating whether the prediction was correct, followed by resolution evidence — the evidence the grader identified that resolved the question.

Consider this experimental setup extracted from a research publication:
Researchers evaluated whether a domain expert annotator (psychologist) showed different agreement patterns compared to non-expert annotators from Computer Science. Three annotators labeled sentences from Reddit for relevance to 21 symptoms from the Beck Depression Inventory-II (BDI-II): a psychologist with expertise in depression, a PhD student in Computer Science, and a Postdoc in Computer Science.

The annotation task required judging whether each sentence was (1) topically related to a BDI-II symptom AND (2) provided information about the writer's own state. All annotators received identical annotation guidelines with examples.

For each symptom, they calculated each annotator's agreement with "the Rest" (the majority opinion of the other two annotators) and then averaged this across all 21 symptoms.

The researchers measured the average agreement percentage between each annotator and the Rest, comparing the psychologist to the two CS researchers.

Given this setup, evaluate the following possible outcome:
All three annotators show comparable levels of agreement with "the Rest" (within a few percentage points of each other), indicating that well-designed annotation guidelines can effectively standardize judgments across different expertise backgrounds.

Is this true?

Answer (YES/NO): YES